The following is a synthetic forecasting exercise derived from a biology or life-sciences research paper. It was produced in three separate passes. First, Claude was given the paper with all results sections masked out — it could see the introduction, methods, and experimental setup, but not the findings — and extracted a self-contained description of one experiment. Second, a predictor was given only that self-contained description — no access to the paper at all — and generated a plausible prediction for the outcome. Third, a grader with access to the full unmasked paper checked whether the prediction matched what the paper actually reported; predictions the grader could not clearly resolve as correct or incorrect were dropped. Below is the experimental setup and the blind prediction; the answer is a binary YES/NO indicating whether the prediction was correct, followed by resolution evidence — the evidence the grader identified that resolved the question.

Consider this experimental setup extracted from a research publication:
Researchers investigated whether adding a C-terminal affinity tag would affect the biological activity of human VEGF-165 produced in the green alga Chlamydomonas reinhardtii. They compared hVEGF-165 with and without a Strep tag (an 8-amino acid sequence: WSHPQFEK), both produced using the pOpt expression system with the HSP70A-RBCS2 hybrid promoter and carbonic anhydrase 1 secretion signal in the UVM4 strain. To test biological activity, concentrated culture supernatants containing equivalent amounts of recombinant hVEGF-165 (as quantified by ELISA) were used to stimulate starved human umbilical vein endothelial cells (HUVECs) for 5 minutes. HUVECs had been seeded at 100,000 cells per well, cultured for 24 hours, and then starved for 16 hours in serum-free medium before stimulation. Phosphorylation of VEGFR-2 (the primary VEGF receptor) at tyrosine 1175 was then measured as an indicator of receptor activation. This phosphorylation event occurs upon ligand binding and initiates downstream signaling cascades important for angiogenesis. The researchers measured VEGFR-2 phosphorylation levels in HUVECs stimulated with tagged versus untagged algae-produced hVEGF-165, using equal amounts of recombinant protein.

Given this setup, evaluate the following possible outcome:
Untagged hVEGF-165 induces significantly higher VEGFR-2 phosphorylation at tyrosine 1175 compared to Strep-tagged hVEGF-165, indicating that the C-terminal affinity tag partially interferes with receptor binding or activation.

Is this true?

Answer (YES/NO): NO